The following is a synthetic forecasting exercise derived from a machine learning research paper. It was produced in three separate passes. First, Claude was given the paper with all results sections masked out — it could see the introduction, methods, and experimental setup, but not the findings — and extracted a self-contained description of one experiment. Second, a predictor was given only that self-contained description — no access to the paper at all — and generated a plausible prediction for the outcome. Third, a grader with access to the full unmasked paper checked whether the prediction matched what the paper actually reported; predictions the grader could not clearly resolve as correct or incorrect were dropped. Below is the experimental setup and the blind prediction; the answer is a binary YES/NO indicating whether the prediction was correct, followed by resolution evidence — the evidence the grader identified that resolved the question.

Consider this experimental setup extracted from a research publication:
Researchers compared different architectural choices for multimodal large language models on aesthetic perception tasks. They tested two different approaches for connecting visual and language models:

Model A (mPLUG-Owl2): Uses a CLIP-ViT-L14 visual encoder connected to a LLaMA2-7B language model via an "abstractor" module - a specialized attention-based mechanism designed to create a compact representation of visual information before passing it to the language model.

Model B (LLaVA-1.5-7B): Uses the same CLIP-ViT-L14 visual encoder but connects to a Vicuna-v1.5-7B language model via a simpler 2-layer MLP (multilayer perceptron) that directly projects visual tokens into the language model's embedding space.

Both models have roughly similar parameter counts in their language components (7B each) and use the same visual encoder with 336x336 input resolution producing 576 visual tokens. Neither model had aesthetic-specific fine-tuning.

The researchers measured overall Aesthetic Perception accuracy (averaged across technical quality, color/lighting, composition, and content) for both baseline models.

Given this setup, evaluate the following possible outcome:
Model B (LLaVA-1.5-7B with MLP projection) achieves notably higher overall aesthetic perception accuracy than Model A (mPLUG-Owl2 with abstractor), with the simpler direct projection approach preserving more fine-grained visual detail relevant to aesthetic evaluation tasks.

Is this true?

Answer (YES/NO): NO